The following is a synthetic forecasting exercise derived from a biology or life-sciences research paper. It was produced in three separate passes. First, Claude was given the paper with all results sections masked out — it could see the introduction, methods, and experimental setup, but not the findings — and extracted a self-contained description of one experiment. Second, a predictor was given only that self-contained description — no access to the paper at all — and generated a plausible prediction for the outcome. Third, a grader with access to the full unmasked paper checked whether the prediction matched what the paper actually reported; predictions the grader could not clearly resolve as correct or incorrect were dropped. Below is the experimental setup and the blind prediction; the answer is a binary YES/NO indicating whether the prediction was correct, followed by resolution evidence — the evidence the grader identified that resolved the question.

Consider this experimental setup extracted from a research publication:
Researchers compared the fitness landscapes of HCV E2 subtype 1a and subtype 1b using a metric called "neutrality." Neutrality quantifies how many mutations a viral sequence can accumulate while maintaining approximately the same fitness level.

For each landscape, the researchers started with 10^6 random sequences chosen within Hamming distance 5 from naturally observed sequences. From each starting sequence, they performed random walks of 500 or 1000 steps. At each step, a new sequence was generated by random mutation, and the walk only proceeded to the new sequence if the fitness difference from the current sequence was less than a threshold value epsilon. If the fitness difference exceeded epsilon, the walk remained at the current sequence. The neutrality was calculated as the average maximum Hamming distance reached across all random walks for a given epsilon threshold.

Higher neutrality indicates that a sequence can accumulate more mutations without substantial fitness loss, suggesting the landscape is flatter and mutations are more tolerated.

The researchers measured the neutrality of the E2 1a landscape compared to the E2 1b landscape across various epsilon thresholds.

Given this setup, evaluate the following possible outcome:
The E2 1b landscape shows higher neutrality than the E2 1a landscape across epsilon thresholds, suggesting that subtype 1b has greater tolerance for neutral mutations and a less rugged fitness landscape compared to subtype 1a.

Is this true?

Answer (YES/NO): YES